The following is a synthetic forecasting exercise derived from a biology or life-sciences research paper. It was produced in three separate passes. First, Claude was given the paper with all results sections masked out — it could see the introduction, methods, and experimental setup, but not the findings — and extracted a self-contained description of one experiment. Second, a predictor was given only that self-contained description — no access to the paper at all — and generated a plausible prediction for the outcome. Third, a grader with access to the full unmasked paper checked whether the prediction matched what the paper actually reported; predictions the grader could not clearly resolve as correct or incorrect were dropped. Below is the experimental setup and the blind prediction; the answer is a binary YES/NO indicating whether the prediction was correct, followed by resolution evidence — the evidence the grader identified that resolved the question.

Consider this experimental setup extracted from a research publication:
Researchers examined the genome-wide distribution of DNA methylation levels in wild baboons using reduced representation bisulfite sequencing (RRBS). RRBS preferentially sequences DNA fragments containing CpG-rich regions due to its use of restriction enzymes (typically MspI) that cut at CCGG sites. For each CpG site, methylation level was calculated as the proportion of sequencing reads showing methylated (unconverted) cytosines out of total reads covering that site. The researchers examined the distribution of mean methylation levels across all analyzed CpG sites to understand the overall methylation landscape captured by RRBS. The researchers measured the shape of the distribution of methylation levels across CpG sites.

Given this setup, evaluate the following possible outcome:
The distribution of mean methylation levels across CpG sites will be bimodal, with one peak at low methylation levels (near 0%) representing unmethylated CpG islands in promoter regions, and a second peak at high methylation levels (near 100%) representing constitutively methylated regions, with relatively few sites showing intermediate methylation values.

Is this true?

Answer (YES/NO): YES